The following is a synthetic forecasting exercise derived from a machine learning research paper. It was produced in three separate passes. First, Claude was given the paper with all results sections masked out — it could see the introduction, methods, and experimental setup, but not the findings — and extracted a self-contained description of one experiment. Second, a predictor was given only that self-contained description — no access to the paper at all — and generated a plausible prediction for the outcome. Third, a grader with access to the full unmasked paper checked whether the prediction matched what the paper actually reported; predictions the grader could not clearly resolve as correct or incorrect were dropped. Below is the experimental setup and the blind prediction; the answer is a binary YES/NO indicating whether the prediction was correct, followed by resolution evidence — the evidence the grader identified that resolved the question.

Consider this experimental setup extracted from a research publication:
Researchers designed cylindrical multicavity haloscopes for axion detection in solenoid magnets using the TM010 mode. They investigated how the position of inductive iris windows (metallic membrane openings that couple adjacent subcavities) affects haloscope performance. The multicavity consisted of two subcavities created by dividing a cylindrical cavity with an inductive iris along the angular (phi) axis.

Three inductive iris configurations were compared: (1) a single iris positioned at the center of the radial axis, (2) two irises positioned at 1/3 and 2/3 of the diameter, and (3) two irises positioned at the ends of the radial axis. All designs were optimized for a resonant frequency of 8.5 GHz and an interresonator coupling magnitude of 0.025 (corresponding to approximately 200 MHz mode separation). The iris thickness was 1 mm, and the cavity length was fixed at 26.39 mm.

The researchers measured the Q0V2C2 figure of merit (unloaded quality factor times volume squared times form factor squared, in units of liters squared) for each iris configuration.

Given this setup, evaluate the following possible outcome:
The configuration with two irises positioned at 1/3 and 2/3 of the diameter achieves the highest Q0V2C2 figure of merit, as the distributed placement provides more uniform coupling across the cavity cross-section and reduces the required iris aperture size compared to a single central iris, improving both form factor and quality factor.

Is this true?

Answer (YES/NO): NO